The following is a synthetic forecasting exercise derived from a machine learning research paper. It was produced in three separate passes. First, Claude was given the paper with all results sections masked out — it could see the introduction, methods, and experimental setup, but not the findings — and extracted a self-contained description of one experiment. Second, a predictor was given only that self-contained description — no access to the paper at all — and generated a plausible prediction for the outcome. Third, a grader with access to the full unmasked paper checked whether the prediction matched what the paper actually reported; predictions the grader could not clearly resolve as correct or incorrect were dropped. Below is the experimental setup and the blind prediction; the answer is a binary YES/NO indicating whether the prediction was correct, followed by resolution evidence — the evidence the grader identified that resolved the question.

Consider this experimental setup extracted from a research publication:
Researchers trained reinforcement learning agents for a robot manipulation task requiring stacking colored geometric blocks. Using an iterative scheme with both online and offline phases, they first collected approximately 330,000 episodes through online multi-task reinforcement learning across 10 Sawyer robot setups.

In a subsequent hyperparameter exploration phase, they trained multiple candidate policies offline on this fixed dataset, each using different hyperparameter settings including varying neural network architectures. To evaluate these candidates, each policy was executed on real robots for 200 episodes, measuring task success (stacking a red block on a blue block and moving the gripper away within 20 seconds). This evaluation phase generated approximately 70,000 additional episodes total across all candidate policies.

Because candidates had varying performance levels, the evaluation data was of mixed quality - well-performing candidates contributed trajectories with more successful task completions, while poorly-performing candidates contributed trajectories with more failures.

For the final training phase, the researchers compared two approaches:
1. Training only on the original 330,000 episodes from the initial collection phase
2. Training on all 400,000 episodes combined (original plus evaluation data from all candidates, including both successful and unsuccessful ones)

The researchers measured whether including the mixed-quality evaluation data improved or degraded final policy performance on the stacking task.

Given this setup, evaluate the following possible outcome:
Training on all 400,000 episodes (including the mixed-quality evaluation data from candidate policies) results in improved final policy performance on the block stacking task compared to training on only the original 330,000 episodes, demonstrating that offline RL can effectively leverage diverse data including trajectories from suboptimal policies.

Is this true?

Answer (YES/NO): YES